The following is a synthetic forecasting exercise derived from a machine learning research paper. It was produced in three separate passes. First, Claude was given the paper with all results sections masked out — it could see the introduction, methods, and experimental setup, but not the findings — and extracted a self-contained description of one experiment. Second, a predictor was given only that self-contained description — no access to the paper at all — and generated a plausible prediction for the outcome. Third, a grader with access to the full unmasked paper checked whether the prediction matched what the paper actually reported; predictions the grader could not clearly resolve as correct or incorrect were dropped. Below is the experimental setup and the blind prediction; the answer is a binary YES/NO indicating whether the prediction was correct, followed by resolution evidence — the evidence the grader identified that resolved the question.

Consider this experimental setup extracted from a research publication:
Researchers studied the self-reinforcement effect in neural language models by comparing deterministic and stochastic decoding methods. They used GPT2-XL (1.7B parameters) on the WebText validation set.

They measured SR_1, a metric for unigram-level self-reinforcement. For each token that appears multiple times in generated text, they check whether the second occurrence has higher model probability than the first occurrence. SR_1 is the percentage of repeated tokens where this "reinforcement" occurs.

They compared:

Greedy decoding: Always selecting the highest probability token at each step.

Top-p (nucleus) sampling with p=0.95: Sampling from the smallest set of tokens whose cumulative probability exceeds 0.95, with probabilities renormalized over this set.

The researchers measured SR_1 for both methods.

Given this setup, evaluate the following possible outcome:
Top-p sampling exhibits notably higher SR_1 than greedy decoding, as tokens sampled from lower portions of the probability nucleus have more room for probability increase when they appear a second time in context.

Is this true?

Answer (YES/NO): NO